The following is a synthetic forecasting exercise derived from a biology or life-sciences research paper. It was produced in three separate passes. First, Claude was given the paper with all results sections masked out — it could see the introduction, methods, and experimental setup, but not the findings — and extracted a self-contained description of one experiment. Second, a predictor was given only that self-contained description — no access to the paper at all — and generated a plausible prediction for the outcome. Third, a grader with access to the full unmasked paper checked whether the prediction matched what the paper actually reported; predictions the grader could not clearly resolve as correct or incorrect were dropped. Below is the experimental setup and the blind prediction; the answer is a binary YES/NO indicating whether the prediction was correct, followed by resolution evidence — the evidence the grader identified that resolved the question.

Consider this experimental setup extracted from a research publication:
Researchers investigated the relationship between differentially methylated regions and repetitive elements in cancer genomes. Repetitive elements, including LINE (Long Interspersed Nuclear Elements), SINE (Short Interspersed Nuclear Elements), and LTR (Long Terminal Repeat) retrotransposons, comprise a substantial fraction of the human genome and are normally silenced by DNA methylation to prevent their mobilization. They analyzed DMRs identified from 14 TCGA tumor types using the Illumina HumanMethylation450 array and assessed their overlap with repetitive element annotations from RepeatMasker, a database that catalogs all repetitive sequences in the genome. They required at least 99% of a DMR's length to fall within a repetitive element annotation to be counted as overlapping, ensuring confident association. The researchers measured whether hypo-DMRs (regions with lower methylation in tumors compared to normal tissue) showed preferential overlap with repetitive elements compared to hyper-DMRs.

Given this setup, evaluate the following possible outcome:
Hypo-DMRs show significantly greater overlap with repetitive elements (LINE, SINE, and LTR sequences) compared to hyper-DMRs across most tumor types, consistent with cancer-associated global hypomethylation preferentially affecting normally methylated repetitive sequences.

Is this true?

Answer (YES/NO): NO